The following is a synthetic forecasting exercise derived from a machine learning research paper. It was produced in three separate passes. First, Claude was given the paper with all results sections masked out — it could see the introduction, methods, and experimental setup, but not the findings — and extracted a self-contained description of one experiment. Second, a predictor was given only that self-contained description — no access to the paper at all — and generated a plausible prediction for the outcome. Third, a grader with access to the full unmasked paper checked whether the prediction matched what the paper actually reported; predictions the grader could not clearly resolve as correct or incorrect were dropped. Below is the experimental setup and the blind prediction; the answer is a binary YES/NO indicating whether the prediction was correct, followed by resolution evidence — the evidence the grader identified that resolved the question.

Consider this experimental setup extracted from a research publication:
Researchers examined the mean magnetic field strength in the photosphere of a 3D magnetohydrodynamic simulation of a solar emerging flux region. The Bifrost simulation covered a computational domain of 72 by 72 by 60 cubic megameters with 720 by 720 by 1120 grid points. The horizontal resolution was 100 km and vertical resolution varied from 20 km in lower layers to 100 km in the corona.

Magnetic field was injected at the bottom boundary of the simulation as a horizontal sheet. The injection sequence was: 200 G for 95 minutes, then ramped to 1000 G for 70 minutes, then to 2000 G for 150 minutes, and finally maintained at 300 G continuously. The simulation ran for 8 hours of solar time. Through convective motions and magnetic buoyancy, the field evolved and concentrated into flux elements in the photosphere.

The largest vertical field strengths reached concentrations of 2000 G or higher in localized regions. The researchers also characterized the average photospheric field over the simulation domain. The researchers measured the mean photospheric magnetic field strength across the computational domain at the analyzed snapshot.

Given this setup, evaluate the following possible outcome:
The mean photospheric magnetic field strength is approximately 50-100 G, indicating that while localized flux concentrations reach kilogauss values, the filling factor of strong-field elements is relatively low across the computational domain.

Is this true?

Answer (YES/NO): YES